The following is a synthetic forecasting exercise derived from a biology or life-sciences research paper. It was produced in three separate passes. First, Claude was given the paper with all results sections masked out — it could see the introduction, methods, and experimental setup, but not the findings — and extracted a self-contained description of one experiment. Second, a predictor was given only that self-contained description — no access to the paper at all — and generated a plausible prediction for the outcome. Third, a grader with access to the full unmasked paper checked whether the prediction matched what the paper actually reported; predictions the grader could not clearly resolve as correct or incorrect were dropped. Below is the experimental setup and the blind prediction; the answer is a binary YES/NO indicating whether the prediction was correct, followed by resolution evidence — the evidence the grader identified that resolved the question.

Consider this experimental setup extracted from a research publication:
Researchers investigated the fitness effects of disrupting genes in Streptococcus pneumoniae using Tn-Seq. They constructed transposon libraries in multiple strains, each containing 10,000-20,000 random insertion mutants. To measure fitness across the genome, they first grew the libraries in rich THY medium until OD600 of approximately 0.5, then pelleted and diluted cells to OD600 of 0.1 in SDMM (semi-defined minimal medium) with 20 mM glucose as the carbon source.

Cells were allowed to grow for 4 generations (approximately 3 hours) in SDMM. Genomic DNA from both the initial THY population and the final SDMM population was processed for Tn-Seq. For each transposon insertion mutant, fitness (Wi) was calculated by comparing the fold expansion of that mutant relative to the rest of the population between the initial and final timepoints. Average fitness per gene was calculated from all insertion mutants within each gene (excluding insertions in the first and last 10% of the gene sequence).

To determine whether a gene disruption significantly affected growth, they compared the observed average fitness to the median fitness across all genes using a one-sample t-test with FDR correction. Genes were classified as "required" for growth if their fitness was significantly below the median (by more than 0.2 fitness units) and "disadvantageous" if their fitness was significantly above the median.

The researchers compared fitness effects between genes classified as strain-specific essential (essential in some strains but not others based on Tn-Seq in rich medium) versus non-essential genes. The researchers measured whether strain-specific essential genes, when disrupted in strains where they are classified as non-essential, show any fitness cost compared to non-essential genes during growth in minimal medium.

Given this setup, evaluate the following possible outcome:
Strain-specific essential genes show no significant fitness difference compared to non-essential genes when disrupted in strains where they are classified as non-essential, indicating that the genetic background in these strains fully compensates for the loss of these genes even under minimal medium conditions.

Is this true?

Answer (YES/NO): NO